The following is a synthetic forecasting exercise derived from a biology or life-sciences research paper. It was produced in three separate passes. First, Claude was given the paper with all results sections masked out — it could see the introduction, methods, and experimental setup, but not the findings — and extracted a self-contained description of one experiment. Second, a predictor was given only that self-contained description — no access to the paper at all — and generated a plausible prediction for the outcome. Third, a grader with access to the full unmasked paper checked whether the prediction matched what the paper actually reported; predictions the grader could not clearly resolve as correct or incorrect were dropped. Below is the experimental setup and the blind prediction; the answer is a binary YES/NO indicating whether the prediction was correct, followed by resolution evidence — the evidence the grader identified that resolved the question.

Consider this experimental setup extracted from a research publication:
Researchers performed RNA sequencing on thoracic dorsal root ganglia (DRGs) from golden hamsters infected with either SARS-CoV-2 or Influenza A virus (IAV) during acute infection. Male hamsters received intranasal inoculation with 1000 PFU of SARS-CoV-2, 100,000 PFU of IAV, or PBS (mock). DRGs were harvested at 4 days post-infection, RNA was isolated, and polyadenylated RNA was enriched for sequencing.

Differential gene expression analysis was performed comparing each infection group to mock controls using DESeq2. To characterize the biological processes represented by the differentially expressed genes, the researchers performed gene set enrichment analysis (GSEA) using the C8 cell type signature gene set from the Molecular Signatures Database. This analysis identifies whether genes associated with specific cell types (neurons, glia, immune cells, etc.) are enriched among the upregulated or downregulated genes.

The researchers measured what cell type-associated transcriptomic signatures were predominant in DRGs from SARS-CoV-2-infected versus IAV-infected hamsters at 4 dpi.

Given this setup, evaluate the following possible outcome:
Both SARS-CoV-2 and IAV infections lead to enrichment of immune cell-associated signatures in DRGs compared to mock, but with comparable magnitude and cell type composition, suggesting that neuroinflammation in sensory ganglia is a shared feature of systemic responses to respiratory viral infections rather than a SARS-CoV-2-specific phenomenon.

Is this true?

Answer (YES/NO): NO